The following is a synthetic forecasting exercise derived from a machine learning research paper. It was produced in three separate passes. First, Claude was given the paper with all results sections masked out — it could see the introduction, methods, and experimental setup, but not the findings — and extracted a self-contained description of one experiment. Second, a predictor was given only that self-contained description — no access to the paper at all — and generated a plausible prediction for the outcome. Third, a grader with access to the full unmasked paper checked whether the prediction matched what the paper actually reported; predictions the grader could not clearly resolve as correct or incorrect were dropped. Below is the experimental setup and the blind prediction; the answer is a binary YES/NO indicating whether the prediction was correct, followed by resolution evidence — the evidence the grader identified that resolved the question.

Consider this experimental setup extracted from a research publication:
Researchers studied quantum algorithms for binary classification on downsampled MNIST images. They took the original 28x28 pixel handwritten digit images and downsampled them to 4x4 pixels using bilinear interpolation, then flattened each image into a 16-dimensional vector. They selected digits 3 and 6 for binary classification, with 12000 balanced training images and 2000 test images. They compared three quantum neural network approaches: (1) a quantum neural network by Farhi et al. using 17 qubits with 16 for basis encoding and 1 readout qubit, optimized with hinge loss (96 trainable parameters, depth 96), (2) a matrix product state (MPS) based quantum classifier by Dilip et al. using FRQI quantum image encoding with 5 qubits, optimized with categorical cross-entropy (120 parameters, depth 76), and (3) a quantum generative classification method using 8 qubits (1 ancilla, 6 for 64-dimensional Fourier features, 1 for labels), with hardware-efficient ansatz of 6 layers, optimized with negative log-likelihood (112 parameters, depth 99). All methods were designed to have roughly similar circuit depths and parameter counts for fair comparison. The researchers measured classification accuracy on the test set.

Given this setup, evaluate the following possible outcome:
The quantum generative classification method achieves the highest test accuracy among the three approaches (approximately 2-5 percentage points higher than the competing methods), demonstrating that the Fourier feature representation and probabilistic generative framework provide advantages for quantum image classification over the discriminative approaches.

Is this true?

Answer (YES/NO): NO